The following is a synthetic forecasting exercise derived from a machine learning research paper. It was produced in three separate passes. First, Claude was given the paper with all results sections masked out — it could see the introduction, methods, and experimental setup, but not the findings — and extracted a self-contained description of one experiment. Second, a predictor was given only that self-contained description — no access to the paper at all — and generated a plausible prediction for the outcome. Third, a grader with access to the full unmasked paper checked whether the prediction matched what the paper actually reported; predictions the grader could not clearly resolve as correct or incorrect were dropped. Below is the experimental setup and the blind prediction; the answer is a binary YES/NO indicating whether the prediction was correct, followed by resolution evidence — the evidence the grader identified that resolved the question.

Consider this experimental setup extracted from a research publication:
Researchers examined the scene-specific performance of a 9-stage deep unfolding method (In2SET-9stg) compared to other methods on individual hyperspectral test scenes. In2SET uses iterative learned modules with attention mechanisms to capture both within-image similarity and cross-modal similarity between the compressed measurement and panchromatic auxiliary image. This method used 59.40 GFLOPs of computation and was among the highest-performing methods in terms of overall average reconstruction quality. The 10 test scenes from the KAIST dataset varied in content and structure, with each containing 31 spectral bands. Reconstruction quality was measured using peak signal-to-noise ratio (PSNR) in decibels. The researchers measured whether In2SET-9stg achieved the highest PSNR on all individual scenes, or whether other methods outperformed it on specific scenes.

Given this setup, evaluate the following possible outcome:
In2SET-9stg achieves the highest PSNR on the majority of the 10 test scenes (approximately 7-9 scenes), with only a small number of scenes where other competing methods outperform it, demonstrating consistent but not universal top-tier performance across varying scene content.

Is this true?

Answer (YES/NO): NO